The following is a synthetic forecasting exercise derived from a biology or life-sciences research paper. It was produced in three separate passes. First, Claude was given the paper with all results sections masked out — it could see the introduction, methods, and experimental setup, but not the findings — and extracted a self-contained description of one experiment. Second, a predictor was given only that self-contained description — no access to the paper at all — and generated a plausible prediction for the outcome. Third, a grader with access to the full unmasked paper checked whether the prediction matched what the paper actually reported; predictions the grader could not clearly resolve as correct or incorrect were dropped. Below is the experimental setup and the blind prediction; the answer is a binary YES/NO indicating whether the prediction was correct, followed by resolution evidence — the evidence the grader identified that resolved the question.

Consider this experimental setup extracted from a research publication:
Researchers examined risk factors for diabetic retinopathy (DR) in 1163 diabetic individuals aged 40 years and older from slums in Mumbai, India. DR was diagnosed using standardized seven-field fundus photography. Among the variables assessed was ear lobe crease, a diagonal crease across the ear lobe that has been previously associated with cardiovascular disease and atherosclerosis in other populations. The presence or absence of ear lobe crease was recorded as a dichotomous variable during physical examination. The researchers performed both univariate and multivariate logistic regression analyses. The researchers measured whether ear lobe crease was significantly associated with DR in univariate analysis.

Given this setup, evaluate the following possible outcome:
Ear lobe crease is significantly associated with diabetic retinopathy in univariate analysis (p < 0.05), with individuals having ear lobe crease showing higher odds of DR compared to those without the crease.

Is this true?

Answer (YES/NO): YES